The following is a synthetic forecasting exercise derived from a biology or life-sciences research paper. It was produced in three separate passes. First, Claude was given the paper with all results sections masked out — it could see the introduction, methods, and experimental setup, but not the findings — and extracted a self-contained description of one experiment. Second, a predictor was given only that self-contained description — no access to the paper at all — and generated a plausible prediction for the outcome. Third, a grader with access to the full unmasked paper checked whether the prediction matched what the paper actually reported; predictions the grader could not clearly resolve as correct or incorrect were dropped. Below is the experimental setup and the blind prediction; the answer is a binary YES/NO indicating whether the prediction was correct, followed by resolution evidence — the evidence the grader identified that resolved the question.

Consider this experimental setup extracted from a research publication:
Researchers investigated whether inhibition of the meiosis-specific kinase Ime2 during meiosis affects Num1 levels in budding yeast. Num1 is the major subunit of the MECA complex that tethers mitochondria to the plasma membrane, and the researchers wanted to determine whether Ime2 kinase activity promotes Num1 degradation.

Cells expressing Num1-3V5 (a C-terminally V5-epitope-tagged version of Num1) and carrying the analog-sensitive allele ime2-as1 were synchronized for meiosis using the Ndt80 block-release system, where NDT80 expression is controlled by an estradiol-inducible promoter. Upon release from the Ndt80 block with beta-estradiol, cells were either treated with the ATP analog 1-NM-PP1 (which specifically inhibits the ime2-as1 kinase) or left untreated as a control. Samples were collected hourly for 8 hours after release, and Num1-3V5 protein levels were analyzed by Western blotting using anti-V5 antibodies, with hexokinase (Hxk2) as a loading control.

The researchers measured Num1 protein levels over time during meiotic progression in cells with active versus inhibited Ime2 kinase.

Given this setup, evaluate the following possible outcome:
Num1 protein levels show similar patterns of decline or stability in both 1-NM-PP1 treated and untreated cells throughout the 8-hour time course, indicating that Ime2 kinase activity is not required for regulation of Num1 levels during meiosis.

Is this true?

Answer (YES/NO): NO